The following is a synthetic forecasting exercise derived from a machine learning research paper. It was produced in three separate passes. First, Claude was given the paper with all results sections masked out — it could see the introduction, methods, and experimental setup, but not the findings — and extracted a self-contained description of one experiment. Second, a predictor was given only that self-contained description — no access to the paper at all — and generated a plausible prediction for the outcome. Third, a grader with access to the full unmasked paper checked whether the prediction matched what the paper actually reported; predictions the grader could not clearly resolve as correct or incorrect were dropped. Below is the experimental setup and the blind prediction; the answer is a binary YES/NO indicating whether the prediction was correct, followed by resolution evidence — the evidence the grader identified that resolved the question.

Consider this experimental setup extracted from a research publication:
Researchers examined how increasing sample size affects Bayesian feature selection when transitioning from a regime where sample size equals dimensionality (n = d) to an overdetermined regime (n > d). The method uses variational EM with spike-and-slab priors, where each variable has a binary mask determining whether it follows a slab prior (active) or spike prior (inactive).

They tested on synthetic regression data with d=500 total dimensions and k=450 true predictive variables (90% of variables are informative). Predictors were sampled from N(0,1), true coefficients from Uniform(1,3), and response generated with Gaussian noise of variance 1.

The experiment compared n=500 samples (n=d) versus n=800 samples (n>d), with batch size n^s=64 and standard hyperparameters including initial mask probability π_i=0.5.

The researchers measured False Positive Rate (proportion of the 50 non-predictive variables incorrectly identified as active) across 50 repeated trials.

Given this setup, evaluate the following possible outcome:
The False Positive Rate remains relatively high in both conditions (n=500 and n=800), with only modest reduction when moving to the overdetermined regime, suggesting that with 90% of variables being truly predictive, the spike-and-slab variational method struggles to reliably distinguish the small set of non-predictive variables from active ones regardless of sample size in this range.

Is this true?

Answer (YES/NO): NO